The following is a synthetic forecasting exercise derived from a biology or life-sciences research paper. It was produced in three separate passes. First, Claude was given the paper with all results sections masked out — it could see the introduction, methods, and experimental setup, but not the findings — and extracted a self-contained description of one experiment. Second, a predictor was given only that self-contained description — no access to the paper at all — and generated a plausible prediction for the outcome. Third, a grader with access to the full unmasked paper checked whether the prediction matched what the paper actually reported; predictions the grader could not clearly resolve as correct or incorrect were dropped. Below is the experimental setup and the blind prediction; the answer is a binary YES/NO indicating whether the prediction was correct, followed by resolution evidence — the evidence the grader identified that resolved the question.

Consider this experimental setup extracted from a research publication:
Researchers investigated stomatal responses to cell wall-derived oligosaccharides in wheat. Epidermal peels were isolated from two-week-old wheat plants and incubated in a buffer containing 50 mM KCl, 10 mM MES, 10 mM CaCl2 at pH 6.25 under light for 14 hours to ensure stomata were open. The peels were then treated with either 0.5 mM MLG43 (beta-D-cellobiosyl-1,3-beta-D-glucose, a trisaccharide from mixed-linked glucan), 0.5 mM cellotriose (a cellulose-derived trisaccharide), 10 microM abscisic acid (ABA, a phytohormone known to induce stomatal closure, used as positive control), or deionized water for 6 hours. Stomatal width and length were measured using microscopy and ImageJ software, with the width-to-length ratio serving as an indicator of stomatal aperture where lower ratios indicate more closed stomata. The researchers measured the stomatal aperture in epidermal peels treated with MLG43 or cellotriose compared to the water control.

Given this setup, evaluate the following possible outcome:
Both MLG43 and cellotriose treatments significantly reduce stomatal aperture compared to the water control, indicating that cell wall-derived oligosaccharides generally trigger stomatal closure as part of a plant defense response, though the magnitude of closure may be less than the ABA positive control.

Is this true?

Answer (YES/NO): NO